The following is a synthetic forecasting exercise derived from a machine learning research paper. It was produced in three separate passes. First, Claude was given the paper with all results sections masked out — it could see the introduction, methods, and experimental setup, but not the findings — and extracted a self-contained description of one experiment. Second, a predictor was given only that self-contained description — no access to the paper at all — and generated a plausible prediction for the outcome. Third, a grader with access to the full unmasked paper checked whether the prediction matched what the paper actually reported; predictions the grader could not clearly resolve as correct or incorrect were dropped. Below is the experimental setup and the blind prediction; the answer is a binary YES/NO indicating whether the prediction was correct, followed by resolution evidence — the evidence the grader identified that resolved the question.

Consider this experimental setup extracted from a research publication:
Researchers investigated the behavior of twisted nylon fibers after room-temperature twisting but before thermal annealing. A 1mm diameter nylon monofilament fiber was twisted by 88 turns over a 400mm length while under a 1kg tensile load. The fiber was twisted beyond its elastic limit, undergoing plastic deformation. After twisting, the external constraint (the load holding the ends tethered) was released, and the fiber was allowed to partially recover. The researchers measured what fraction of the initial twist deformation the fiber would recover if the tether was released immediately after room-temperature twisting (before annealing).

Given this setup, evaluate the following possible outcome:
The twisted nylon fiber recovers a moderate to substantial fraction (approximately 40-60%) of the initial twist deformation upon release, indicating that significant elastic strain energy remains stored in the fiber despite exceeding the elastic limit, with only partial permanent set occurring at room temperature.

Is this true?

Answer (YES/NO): NO